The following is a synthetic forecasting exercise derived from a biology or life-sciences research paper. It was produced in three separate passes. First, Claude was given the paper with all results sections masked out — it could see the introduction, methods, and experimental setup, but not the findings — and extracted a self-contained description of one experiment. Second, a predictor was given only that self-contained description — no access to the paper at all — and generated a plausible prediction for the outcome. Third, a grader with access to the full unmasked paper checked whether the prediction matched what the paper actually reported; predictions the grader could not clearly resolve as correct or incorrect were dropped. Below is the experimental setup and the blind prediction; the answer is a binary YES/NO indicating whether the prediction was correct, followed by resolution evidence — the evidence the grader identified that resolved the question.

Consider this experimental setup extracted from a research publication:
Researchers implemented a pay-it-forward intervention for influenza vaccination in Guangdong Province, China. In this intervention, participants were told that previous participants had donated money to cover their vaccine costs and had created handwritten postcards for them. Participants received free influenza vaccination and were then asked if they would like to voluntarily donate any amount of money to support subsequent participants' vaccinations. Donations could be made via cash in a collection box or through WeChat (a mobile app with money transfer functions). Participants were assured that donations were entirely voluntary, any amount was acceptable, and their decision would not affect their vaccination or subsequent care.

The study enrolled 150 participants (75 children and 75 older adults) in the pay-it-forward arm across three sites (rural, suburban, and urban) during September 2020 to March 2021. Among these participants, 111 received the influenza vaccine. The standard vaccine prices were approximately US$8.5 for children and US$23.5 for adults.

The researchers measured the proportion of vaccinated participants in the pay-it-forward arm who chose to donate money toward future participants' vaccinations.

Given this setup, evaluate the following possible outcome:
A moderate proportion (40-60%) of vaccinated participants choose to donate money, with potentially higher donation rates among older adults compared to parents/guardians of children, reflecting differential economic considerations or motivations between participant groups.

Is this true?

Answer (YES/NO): NO